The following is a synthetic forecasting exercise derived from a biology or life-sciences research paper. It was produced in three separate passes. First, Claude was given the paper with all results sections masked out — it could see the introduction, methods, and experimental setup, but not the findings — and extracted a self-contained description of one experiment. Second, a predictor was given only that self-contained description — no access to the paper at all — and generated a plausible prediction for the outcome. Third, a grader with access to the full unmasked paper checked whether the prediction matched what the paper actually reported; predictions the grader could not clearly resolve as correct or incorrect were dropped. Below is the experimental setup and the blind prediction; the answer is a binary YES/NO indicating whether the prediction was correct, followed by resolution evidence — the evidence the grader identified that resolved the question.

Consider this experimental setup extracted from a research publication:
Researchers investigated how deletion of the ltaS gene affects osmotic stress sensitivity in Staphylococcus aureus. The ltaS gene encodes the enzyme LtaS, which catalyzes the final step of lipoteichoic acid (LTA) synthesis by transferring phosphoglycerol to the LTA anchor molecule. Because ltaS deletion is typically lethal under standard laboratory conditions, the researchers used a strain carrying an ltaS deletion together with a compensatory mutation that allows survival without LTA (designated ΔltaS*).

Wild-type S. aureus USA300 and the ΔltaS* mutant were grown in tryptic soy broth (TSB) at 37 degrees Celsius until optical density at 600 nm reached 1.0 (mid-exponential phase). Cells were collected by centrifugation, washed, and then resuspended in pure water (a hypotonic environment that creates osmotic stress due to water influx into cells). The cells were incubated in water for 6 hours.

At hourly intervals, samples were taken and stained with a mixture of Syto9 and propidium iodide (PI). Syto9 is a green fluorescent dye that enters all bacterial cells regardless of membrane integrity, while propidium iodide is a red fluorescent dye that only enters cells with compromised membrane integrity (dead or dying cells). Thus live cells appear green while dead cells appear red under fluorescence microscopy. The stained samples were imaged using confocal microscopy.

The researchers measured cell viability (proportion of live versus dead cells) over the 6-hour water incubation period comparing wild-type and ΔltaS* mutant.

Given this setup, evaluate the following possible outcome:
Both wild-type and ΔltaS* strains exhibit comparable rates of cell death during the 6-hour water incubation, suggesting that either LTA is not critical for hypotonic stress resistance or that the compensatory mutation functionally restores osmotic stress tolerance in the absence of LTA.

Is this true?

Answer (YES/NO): NO